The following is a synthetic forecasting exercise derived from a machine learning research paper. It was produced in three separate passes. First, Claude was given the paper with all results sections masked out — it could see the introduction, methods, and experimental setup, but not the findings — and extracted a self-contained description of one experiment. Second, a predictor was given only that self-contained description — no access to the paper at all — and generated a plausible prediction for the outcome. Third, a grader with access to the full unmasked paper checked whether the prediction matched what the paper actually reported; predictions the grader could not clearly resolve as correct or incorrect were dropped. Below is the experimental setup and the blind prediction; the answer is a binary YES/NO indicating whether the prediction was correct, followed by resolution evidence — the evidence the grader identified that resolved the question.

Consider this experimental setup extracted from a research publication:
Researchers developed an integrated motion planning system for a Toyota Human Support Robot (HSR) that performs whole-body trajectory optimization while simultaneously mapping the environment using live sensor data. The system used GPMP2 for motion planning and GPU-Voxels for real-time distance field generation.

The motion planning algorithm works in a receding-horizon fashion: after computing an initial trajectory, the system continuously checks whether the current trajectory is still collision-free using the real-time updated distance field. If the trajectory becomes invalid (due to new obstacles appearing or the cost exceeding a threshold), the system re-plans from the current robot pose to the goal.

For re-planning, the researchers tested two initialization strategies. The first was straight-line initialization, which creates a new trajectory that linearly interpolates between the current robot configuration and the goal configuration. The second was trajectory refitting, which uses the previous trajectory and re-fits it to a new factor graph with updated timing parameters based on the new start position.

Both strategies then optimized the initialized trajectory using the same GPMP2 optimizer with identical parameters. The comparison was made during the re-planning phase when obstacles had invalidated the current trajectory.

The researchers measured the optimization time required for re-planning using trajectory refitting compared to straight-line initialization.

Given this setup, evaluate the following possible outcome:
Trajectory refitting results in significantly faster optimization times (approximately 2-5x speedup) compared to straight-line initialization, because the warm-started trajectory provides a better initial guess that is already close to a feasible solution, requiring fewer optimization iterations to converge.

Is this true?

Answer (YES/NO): NO